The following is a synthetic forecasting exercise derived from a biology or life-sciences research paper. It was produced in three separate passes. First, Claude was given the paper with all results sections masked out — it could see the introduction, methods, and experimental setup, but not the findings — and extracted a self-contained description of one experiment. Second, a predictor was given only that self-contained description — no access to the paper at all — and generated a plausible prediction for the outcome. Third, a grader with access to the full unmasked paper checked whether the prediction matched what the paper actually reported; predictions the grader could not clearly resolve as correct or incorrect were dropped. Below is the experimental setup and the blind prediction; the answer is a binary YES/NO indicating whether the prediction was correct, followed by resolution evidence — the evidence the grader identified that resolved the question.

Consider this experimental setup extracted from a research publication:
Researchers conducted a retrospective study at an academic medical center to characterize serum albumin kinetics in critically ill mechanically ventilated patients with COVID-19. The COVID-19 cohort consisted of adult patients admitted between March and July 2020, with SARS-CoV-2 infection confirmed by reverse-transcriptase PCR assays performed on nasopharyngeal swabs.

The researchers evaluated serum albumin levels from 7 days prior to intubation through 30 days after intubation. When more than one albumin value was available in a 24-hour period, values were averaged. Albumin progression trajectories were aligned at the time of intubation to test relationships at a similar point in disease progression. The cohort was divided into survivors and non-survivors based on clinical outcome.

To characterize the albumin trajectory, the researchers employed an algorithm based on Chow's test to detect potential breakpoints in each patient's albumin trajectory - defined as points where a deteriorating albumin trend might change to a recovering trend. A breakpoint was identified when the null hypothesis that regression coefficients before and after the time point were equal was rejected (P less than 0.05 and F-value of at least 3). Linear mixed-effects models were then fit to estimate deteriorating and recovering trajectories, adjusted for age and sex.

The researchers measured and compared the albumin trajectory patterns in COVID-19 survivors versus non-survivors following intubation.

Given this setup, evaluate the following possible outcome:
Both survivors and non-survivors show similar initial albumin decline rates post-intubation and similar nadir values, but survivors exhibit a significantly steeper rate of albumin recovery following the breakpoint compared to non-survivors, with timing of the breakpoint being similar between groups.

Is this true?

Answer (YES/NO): NO